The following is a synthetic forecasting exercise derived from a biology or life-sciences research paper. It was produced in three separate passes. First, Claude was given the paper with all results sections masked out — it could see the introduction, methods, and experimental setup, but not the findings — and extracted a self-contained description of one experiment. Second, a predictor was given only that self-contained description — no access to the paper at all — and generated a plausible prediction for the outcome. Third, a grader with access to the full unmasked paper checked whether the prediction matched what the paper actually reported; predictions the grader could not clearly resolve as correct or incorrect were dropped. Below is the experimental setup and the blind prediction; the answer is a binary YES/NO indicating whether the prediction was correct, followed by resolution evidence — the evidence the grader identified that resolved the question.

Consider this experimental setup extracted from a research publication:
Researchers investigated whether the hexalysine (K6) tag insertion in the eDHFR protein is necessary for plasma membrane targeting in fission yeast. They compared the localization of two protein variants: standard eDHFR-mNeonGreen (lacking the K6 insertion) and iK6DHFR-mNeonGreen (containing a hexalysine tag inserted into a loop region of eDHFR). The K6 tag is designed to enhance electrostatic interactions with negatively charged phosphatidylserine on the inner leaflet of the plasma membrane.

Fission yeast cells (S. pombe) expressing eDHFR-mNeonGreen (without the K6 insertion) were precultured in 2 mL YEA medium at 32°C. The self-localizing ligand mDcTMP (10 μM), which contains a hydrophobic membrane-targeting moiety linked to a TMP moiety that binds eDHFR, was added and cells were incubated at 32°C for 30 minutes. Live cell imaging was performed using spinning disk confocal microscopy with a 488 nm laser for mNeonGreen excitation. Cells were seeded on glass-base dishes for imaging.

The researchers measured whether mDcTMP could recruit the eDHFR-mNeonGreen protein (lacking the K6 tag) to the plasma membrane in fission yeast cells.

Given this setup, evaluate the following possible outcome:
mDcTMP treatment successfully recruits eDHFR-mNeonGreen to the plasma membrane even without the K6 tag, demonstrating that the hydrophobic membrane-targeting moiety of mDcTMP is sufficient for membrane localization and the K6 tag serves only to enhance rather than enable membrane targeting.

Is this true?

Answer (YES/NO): NO